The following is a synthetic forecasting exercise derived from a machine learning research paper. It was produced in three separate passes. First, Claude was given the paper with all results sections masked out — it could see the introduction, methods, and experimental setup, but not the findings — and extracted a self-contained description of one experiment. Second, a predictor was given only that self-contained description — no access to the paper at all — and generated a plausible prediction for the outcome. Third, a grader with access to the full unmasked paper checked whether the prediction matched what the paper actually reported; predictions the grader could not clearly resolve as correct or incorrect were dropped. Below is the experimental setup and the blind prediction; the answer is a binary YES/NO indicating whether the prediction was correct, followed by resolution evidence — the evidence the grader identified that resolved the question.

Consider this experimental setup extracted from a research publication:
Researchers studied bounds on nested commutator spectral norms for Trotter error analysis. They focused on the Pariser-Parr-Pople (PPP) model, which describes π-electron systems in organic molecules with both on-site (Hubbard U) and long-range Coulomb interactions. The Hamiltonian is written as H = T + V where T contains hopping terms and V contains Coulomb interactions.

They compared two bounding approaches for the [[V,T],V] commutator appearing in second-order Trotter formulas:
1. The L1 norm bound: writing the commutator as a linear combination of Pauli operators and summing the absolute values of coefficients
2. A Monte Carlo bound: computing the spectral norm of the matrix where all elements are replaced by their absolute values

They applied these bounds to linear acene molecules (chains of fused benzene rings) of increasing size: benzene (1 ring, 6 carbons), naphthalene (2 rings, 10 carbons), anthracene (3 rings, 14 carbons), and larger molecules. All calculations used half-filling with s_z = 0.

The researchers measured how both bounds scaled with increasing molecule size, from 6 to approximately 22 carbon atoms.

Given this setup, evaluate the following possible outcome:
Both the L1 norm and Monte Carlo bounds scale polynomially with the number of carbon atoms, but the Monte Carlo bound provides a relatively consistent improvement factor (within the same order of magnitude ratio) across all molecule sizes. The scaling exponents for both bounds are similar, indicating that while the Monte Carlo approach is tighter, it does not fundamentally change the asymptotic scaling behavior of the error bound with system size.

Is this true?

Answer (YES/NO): NO